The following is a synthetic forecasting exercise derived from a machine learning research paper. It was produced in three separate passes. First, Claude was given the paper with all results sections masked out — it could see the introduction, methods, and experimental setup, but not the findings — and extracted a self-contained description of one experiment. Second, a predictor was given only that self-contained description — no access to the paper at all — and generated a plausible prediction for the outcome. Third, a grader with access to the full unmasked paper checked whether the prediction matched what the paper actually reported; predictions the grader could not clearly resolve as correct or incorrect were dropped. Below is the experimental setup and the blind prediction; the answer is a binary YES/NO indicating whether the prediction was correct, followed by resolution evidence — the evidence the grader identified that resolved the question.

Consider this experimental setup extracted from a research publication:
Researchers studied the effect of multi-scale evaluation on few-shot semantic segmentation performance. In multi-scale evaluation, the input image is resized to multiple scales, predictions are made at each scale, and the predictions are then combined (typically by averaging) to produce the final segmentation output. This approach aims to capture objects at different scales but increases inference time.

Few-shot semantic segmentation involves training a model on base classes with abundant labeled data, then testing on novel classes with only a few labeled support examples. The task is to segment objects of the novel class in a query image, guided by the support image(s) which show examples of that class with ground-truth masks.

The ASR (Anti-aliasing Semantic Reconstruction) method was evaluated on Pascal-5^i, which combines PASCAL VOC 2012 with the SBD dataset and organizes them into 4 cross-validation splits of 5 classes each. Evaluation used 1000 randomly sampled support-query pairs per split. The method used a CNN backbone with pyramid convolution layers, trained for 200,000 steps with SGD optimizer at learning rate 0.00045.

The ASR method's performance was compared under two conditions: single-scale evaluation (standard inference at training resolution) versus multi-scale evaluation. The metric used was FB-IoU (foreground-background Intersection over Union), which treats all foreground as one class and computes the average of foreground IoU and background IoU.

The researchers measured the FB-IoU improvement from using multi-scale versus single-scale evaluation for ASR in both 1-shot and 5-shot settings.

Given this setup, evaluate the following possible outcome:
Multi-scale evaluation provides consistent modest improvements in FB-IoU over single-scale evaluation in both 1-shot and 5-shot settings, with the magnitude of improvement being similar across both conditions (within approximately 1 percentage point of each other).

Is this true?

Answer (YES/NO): YES